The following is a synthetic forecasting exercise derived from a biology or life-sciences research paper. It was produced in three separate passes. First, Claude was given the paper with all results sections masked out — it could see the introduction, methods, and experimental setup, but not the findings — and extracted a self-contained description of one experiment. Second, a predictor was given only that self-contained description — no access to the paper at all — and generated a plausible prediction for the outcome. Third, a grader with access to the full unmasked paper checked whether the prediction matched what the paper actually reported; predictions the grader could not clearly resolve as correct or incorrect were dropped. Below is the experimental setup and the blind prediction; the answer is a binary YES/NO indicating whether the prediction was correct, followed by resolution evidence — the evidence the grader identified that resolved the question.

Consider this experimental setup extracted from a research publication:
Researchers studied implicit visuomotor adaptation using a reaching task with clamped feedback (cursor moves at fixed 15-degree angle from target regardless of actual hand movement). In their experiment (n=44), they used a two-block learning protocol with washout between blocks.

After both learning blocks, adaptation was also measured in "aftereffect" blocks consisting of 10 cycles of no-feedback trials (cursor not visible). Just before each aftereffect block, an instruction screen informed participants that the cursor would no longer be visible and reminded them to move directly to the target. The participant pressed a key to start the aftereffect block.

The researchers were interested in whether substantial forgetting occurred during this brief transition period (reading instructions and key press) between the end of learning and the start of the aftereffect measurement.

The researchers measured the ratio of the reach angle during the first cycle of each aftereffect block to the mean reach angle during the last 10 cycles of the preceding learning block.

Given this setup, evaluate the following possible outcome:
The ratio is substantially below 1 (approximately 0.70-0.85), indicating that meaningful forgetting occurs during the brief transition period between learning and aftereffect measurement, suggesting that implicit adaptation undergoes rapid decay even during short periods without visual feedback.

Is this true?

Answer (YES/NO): NO